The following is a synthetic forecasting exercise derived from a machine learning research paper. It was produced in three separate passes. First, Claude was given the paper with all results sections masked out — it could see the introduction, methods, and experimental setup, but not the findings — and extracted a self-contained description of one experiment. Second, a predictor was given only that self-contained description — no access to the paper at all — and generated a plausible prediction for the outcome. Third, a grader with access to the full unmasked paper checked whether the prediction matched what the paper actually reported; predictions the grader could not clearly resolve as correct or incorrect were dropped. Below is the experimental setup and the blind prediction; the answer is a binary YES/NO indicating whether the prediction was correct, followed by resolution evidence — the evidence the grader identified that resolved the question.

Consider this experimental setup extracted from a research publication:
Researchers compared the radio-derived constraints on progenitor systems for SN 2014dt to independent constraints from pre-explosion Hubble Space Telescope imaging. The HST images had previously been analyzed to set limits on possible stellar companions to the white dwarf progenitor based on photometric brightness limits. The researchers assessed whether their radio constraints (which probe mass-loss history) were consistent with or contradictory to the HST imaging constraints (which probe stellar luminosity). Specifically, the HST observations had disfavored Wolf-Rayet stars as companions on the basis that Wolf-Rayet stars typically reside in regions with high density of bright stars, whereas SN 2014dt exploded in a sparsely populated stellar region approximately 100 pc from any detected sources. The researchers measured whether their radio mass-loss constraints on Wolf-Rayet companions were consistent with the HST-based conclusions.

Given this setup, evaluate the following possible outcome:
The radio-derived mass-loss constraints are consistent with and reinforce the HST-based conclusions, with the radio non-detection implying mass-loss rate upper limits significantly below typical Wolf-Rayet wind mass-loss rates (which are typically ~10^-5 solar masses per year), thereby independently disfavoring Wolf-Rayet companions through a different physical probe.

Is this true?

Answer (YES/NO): YES